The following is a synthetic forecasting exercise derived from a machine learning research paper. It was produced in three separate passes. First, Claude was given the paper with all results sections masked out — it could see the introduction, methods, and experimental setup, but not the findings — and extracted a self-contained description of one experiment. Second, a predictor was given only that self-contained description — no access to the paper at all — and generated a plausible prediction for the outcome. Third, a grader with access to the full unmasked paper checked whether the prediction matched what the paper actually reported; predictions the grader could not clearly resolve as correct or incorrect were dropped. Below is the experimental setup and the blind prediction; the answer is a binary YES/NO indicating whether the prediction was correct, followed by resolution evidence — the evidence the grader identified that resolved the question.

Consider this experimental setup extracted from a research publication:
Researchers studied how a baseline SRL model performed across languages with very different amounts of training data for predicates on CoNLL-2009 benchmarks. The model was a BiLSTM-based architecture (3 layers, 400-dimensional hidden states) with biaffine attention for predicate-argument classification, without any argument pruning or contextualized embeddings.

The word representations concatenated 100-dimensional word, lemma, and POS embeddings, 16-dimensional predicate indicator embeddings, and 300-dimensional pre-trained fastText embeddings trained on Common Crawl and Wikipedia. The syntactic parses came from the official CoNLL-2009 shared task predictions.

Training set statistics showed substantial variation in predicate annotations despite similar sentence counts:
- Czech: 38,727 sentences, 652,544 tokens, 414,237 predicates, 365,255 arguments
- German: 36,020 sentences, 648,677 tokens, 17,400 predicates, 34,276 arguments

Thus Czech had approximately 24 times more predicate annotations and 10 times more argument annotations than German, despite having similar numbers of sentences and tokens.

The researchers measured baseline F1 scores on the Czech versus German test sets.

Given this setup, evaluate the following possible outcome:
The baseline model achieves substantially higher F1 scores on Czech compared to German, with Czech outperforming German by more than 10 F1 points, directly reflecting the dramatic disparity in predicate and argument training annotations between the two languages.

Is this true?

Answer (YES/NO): NO